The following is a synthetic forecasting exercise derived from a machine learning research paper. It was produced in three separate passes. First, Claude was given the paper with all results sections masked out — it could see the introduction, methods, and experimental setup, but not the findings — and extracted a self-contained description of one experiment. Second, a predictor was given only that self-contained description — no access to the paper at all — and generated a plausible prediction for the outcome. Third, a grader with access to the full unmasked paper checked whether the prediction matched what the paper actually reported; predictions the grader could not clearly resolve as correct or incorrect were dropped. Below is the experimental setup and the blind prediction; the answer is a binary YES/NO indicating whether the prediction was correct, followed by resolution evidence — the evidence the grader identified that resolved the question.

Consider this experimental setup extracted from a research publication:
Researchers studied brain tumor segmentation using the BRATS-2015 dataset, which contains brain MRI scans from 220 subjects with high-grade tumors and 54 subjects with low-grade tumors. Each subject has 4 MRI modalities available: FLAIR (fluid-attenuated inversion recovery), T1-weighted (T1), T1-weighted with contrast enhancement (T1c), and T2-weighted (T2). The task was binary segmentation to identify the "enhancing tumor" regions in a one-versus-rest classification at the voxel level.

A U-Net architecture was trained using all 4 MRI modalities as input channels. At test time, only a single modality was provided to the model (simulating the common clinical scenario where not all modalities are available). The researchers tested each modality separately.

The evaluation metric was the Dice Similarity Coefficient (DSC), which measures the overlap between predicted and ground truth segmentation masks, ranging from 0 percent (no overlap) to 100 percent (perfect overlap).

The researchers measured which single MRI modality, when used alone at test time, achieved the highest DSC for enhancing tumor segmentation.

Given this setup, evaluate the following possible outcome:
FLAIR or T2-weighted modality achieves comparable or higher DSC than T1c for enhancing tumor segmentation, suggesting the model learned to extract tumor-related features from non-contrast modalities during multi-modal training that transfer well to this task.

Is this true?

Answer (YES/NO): NO